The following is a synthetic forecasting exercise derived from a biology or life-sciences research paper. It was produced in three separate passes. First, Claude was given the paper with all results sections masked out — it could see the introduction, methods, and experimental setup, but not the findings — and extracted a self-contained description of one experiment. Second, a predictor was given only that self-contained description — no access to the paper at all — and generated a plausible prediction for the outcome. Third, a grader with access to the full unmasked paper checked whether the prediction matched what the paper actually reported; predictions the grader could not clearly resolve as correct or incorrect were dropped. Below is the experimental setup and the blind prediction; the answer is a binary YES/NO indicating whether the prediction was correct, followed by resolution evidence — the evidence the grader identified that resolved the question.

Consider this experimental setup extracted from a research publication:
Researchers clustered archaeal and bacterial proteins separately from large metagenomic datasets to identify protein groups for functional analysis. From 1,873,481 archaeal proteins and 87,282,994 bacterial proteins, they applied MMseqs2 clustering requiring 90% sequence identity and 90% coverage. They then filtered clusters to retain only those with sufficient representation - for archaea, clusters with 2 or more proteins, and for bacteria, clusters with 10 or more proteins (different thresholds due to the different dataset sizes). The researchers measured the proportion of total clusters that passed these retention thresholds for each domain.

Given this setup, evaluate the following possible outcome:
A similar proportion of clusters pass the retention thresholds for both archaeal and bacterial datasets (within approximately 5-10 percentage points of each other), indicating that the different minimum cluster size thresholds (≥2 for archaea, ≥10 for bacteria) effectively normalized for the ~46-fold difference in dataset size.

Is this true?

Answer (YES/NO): NO